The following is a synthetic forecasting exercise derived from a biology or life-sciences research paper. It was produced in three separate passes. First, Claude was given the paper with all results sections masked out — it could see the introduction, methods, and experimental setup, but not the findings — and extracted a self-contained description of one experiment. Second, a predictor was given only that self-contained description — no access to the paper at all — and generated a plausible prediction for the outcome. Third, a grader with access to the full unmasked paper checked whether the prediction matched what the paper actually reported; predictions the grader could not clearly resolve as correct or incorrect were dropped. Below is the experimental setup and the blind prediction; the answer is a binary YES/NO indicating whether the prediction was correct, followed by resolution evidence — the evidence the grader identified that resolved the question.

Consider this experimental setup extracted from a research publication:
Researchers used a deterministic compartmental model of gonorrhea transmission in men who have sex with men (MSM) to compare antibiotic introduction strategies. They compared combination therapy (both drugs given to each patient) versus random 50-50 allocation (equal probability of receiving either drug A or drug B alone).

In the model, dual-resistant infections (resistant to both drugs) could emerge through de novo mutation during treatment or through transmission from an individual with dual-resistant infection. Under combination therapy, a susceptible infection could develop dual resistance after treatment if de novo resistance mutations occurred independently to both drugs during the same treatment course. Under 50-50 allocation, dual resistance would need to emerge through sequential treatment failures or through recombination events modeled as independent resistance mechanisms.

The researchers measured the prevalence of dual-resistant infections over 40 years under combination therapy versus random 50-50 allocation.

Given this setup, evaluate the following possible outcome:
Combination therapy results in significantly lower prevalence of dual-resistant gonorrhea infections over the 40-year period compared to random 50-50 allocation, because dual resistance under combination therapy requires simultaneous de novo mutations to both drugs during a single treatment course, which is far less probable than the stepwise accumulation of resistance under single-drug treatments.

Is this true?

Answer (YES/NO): NO